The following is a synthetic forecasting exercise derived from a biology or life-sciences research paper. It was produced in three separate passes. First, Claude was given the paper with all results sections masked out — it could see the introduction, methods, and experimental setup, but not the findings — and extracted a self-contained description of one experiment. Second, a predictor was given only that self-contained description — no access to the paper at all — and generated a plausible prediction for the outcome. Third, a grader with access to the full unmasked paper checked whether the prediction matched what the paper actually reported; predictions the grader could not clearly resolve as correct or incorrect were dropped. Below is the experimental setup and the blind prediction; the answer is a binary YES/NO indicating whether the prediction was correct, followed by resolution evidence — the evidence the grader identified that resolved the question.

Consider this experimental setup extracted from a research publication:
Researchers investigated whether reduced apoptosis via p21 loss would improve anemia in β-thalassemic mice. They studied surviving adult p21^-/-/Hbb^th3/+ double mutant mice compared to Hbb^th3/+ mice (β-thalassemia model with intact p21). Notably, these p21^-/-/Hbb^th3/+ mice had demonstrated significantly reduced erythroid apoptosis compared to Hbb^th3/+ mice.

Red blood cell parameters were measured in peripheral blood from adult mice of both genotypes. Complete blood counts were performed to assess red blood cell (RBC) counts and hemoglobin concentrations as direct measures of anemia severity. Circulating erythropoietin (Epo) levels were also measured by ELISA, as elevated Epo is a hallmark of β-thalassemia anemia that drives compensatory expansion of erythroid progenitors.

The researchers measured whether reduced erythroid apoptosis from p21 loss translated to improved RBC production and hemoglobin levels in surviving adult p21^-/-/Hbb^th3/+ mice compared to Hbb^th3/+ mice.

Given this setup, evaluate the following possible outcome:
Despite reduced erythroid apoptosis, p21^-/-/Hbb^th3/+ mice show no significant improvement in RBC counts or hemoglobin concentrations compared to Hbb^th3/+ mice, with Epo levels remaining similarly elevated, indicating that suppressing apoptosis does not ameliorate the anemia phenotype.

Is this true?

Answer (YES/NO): NO